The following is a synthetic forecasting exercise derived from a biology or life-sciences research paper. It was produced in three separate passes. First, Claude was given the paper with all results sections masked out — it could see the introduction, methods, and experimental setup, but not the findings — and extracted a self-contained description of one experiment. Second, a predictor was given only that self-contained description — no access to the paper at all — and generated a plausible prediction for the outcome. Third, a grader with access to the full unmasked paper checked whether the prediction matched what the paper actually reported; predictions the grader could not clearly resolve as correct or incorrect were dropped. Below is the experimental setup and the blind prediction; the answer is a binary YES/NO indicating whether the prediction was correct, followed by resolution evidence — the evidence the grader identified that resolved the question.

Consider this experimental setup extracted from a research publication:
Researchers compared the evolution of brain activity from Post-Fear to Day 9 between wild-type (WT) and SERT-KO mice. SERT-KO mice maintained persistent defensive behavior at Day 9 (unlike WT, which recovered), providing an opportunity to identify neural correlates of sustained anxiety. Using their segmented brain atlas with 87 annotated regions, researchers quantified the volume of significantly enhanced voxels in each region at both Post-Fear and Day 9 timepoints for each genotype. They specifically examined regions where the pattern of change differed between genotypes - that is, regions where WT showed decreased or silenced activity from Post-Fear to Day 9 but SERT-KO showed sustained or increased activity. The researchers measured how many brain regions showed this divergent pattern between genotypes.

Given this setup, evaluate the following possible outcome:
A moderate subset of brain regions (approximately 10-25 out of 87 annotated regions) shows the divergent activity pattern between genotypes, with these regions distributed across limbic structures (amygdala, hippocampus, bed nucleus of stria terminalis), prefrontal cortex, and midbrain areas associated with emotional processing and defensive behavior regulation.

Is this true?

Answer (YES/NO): NO